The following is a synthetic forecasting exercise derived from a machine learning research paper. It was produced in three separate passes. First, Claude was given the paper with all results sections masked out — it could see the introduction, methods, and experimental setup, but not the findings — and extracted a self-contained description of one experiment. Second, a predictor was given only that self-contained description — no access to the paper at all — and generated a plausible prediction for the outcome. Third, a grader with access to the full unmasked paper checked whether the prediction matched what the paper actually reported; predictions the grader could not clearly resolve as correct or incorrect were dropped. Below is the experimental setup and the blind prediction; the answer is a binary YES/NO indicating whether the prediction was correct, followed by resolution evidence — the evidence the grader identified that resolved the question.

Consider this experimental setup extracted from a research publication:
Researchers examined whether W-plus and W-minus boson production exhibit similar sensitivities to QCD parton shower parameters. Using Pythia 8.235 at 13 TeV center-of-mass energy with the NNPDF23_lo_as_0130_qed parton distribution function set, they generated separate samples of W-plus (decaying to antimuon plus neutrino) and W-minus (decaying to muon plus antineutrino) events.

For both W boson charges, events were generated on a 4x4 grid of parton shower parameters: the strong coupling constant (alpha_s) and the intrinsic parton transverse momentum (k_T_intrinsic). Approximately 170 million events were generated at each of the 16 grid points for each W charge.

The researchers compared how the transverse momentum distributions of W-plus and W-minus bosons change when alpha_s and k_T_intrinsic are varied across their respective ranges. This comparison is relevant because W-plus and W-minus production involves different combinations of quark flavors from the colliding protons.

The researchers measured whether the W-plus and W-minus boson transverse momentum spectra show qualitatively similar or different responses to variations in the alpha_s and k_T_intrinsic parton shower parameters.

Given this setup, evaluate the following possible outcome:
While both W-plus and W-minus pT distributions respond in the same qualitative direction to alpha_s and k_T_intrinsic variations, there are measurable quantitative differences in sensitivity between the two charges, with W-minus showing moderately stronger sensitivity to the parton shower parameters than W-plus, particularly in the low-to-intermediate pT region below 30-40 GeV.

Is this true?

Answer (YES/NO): NO